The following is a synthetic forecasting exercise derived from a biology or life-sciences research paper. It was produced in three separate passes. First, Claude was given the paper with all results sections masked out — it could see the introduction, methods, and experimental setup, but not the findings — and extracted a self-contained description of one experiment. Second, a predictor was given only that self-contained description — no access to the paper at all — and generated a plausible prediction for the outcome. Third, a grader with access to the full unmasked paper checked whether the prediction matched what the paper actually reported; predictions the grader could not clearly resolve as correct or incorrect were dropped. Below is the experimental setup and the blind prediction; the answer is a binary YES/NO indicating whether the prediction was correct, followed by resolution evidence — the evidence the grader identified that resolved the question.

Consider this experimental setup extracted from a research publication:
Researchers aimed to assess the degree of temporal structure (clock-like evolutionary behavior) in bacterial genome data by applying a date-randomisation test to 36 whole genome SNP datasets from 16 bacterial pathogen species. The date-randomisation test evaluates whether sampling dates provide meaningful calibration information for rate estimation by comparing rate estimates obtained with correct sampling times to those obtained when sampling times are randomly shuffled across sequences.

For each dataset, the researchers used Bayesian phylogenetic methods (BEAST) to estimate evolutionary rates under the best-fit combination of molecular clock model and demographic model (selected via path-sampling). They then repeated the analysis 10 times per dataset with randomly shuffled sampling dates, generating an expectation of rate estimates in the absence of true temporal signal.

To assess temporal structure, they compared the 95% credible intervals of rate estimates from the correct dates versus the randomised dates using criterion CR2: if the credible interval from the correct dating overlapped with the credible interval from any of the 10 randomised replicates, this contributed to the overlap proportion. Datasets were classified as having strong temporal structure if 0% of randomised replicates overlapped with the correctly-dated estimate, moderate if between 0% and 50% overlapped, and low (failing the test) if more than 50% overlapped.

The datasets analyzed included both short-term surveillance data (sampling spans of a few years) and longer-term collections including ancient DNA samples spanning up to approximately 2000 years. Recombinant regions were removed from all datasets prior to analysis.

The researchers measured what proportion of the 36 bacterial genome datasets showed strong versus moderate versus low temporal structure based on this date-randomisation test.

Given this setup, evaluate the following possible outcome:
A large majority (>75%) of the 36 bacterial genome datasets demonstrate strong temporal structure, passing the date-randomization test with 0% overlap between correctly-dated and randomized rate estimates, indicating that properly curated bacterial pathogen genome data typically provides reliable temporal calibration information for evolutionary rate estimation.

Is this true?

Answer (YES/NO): NO